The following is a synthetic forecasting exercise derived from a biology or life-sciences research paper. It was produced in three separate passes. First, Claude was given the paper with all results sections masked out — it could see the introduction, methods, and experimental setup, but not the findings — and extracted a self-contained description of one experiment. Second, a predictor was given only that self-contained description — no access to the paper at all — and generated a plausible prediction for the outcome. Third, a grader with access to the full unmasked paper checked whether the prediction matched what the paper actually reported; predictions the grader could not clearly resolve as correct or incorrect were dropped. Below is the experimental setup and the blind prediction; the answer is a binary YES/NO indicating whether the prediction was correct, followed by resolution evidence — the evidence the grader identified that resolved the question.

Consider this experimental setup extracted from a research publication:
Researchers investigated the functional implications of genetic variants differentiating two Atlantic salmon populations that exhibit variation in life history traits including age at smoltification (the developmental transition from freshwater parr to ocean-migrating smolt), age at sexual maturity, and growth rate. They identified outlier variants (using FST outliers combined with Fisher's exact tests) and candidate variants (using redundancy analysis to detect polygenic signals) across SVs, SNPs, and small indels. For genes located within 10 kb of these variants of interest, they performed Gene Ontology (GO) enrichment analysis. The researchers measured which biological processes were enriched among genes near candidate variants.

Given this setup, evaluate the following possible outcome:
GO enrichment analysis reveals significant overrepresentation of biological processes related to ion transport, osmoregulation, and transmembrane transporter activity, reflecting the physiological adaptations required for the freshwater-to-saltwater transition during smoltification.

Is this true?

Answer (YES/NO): NO